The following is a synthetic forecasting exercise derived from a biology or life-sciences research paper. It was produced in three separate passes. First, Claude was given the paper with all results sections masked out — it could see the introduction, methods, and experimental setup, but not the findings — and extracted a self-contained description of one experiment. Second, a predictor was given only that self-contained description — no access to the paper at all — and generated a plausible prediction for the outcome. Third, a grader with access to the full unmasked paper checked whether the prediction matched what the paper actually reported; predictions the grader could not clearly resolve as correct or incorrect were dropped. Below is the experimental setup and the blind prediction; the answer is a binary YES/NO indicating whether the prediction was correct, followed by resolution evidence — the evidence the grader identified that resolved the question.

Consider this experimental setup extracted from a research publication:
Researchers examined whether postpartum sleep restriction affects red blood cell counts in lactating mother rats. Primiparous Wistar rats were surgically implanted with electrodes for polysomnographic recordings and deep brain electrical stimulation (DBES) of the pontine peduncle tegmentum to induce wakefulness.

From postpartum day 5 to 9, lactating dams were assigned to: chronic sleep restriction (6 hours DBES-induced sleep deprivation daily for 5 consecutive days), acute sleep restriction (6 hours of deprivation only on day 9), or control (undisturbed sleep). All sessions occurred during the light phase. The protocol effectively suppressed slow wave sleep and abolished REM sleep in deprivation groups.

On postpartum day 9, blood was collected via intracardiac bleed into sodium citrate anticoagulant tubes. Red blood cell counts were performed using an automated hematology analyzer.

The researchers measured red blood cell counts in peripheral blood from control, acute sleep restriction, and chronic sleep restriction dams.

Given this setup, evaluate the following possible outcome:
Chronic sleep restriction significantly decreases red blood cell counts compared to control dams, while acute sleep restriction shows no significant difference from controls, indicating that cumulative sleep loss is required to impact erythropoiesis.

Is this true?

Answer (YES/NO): NO